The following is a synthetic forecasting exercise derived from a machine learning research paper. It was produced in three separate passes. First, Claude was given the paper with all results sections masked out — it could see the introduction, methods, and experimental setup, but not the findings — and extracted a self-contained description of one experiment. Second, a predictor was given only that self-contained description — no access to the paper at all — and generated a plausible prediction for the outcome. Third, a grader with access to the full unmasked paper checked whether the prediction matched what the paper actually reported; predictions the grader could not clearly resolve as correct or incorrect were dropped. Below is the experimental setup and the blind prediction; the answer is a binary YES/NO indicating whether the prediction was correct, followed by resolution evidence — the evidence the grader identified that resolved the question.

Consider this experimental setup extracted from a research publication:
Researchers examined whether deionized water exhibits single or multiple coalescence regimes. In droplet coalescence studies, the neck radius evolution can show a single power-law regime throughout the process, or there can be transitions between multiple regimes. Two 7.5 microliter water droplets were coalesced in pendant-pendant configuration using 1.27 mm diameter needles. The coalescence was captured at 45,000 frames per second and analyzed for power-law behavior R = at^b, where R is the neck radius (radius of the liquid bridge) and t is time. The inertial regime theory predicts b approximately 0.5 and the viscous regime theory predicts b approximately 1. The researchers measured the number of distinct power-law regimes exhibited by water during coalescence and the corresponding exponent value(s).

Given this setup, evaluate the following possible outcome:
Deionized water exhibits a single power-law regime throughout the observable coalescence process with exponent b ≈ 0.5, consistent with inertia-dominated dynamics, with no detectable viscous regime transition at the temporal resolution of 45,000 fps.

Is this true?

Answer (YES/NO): YES